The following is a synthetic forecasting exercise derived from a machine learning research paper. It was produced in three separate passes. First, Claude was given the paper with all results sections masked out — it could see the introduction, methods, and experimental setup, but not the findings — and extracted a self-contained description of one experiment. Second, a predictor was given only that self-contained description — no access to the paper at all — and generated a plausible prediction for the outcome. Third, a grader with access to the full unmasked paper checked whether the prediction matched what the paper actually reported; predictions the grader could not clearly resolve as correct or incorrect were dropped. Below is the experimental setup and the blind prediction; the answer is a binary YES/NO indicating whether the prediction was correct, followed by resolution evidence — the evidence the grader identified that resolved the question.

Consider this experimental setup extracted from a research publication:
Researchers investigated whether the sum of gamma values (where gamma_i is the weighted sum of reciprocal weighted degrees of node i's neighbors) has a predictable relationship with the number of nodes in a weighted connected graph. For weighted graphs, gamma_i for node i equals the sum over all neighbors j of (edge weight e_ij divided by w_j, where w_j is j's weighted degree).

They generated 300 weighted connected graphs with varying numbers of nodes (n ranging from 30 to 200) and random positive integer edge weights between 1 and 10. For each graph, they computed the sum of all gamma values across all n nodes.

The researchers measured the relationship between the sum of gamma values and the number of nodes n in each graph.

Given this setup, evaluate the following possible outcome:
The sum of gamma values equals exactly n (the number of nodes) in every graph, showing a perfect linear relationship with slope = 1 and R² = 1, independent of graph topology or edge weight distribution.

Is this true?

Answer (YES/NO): YES